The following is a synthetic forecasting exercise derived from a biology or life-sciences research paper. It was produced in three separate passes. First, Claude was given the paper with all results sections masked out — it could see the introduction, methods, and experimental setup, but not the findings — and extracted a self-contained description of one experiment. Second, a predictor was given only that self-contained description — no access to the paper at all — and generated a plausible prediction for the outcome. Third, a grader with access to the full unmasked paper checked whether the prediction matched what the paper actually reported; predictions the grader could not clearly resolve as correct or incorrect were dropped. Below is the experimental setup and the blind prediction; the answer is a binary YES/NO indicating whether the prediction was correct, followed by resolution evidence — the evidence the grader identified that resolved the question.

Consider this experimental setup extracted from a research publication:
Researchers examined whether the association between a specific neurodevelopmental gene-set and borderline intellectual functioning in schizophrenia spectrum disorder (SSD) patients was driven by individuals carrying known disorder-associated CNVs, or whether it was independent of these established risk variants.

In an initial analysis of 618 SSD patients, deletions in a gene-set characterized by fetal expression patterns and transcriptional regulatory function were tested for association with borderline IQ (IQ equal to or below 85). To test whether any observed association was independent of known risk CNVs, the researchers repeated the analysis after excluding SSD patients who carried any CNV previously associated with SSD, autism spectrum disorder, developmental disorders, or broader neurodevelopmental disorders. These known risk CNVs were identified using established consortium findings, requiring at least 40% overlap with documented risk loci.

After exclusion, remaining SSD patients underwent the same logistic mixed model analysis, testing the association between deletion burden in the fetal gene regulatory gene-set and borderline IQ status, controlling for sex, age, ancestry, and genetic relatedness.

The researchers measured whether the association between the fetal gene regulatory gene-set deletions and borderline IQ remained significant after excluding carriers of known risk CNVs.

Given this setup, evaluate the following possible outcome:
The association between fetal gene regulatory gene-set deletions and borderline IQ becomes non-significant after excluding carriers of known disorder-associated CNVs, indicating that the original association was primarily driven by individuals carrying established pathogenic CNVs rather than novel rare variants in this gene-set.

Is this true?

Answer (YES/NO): NO